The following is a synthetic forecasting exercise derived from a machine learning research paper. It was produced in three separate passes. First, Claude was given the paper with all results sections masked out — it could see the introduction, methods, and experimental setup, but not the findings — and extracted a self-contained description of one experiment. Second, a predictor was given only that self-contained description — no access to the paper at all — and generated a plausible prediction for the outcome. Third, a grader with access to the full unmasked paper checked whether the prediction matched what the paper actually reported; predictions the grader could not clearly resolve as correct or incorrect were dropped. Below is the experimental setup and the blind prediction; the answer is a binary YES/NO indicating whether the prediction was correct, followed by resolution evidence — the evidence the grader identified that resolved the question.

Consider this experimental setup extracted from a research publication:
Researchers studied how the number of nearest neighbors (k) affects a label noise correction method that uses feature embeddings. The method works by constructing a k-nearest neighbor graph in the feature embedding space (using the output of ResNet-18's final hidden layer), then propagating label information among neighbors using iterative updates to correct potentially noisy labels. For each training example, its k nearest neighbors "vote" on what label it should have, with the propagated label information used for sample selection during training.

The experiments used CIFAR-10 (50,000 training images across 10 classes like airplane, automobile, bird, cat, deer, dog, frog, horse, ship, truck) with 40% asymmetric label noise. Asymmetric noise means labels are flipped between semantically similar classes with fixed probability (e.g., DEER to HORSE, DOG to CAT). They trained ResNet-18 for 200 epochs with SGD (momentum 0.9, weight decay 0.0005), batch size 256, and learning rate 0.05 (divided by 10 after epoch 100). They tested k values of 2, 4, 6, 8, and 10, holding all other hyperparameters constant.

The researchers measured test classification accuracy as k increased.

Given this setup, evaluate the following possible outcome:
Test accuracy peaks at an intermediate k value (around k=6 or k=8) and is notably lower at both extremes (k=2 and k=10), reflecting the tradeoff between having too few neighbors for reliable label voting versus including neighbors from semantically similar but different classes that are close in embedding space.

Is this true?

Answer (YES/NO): NO